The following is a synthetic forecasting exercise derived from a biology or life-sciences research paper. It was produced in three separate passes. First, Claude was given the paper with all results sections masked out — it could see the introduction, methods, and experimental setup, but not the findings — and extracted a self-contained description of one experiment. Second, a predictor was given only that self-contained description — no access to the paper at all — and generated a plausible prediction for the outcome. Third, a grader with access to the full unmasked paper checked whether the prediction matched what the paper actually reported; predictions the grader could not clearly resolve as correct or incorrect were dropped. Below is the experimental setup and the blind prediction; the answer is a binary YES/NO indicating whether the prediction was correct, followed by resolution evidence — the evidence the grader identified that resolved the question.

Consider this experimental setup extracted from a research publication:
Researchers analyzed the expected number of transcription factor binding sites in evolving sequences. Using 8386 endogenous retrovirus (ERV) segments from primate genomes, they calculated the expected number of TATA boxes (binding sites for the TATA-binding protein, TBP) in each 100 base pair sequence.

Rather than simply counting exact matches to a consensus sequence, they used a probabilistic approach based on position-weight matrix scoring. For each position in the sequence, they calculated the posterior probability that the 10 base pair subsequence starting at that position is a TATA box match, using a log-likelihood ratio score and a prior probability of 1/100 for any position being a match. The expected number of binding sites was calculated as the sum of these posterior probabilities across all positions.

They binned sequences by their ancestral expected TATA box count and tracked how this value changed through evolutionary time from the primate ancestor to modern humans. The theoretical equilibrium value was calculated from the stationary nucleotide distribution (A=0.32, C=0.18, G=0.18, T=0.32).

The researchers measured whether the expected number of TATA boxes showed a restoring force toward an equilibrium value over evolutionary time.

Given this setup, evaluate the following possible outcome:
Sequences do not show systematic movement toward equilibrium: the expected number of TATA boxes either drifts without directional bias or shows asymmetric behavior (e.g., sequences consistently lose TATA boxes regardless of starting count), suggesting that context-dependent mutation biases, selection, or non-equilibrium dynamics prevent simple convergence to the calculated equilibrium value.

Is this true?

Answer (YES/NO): NO